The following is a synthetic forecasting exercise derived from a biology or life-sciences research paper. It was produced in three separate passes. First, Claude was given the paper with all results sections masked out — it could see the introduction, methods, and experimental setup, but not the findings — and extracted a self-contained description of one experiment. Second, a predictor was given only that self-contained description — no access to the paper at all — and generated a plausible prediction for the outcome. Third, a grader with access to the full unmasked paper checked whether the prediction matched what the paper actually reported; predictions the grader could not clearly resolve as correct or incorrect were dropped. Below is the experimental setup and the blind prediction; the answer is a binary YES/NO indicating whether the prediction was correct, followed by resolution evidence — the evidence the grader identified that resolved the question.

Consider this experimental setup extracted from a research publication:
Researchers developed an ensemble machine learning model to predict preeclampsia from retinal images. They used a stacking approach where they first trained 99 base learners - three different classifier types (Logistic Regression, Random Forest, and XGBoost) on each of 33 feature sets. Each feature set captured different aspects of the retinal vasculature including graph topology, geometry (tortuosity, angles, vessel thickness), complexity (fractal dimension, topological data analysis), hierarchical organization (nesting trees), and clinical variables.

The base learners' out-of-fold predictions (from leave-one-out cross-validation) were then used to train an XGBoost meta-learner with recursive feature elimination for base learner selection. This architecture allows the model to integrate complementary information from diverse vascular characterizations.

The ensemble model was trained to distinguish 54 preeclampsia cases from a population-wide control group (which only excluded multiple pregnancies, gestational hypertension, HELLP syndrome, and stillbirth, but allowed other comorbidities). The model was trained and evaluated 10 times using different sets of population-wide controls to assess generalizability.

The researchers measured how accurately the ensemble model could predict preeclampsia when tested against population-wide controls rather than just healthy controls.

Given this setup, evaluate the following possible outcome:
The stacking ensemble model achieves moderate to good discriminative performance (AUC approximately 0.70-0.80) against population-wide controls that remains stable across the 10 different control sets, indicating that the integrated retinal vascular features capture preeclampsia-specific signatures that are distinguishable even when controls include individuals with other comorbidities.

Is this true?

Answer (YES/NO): NO